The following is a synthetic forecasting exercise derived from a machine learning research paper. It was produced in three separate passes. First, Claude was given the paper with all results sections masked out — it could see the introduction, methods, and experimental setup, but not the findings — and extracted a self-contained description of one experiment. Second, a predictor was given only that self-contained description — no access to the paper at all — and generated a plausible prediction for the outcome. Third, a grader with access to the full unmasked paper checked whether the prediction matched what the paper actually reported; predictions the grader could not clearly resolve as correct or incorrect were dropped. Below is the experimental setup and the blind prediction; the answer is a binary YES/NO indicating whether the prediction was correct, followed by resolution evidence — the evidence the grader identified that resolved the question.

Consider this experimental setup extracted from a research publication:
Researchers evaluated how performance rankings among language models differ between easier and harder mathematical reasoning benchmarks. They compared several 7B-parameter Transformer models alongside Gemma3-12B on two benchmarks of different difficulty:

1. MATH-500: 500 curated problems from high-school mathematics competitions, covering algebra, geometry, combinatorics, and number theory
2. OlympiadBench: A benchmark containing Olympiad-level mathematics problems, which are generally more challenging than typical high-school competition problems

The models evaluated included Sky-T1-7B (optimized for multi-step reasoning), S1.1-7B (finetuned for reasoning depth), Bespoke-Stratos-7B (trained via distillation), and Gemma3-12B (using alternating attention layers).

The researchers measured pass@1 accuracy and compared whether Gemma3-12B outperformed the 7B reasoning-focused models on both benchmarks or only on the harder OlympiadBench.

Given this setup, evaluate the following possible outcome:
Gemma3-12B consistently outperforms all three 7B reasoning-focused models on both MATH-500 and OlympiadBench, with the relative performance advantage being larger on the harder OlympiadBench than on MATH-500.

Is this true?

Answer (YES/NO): NO